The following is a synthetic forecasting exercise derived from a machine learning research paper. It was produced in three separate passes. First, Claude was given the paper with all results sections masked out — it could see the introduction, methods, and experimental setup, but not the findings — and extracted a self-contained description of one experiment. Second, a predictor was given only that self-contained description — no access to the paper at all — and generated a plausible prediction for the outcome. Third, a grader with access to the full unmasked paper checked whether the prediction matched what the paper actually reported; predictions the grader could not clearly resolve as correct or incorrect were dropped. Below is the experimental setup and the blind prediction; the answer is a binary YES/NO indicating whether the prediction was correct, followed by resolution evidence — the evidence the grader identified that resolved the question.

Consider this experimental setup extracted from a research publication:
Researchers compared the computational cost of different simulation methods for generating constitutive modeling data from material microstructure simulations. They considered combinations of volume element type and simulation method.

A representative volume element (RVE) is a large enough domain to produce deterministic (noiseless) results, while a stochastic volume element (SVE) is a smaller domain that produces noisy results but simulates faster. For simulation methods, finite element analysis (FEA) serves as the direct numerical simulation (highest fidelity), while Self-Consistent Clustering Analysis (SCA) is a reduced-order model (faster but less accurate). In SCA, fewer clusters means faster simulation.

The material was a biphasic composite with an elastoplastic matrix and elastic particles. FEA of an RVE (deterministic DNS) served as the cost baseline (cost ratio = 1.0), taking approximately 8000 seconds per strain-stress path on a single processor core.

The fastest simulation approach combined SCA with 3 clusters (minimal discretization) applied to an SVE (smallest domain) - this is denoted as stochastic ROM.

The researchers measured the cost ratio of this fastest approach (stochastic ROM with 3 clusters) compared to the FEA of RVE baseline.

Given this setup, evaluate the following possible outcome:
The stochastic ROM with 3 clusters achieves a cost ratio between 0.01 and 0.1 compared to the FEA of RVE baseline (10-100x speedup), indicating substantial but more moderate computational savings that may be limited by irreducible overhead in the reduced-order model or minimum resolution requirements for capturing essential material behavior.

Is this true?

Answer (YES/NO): NO